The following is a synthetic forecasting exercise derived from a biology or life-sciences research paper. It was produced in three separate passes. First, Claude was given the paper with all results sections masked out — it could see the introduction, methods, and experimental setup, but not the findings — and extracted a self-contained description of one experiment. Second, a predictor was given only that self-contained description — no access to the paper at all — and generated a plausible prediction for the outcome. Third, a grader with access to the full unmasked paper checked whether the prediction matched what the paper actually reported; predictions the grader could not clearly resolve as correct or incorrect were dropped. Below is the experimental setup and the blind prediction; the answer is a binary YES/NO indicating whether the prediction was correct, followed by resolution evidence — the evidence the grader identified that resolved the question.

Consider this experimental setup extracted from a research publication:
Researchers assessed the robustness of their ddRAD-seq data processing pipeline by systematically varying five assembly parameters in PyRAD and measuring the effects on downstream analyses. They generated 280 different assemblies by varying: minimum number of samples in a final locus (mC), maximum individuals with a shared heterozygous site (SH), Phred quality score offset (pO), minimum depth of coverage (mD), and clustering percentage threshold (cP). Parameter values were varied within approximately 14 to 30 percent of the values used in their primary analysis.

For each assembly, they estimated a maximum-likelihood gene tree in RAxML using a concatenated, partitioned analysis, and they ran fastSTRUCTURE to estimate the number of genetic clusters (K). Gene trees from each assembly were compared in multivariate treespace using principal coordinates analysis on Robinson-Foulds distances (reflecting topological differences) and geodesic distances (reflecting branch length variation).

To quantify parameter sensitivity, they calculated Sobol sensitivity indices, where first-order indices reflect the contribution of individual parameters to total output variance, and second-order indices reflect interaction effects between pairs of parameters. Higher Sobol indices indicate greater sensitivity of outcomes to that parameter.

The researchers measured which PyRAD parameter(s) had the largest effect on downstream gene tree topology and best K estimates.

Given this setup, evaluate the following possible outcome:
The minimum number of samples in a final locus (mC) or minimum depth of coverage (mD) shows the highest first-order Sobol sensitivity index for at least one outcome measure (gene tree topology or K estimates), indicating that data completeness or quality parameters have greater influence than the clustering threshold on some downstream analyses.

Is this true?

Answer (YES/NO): NO